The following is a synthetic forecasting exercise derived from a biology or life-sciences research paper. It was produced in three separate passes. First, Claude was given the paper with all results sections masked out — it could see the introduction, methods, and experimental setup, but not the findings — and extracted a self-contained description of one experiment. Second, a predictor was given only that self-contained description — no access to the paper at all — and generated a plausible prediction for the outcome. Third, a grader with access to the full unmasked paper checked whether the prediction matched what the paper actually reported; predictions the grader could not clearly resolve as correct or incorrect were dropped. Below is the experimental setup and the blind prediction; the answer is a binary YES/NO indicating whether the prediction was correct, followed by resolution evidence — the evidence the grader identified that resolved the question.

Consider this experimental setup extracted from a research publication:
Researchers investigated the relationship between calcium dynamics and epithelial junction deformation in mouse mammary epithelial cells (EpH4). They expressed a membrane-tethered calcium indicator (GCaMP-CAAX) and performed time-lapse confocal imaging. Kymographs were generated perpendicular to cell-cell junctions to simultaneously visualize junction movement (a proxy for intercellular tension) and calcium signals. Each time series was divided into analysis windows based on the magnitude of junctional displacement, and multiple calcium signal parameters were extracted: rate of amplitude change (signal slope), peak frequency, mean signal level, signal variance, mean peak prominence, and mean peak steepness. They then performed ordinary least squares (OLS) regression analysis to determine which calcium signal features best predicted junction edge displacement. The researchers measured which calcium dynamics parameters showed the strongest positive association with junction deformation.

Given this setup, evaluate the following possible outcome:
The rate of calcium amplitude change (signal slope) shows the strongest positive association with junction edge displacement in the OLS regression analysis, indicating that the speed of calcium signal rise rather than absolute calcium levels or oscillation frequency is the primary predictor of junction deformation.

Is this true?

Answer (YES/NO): NO